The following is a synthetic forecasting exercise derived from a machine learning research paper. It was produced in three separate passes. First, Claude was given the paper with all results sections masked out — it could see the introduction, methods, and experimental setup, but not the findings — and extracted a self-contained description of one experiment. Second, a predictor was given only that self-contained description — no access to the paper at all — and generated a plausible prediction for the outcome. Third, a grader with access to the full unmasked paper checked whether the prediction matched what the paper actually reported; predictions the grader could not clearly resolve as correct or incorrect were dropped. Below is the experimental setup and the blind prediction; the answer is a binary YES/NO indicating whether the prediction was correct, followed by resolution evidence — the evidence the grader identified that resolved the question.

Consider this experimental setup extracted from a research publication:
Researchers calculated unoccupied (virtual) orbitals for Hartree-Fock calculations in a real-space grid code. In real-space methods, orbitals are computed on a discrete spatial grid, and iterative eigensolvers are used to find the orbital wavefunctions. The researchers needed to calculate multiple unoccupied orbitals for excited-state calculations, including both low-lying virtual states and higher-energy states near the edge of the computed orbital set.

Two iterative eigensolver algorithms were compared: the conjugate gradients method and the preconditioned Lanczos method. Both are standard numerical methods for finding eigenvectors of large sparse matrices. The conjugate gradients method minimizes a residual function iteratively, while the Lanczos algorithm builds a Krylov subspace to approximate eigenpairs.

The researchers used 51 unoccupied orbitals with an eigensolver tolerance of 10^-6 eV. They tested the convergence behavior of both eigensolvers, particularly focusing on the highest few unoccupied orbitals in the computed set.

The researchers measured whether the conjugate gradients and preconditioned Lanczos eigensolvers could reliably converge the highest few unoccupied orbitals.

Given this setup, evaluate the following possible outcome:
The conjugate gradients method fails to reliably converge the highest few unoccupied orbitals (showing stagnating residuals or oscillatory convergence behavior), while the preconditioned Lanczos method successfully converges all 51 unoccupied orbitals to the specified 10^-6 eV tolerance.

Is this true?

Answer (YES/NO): NO